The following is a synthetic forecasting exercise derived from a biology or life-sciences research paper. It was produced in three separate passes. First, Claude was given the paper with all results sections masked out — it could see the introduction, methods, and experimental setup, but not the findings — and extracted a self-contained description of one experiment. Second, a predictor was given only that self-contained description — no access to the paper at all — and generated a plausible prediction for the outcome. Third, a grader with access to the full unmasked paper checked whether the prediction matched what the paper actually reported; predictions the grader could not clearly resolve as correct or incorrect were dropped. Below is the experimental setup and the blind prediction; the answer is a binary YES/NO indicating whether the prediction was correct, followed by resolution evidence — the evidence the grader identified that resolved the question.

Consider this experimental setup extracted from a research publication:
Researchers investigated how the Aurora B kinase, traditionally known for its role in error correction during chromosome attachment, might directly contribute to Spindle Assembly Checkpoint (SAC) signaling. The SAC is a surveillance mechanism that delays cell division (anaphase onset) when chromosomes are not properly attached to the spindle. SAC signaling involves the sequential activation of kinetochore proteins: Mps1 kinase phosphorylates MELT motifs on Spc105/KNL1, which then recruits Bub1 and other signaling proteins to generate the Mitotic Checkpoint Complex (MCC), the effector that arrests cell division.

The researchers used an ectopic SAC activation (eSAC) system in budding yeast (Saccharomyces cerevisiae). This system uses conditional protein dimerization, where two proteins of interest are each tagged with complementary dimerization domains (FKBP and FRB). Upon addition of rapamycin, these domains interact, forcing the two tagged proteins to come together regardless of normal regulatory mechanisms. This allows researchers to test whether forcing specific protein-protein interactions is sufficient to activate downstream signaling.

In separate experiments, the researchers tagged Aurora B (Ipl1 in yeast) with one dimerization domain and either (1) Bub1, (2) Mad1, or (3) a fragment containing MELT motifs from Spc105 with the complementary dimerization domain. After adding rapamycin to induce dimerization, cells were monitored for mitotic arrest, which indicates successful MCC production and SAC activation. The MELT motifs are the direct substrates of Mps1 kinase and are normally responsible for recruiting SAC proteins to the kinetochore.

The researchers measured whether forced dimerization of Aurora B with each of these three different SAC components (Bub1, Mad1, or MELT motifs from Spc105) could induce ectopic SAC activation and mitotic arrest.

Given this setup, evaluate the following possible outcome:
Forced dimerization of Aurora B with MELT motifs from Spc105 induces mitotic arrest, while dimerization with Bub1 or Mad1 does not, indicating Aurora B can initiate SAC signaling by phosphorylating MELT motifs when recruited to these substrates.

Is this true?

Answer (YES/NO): NO